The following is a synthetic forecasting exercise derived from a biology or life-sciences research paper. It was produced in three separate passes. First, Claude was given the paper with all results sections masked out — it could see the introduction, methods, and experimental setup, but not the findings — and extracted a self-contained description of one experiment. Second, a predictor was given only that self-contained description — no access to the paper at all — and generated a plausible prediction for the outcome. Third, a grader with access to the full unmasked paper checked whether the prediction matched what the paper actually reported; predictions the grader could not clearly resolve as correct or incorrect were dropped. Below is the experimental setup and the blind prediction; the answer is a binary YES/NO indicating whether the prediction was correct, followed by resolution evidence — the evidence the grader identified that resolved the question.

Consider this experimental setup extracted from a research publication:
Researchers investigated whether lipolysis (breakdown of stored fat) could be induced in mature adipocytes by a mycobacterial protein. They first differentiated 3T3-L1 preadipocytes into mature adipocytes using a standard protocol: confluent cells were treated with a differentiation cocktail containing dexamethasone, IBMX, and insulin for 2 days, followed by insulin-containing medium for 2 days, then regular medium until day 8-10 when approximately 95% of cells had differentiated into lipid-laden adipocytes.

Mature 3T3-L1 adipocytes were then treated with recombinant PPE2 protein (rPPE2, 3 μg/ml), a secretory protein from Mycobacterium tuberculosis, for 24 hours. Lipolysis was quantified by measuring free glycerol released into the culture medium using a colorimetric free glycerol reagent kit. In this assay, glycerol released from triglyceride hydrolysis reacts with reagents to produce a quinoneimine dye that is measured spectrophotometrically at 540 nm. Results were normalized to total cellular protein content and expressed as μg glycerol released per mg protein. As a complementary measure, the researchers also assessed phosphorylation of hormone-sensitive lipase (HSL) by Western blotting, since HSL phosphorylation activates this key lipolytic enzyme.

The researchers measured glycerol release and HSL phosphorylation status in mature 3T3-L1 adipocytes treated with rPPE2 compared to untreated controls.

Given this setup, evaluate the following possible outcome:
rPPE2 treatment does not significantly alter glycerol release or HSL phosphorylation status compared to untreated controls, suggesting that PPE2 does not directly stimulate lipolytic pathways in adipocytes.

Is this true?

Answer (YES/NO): NO